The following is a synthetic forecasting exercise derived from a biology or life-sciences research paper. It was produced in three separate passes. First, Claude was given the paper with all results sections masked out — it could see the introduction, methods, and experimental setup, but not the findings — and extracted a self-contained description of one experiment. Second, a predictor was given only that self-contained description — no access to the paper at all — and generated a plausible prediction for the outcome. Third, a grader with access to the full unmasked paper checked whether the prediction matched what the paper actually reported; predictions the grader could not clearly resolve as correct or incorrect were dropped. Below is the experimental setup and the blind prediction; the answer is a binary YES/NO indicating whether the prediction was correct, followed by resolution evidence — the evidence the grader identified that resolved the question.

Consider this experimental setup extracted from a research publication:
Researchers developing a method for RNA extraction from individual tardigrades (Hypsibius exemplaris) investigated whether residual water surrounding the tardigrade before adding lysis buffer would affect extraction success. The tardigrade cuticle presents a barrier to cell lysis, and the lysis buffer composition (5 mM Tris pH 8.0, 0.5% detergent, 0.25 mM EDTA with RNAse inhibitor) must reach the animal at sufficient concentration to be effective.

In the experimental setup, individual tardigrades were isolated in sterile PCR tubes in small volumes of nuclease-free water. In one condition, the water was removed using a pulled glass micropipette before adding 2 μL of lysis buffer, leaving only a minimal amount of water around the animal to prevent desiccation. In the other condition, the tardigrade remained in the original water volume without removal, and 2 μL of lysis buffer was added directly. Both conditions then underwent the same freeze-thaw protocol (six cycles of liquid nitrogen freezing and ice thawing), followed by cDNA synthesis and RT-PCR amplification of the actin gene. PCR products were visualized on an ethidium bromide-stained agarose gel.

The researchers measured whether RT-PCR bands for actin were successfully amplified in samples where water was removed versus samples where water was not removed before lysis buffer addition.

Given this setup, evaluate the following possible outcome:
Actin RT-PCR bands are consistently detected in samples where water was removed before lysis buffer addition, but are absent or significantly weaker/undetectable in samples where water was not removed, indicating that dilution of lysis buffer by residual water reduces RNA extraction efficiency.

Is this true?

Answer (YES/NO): YES